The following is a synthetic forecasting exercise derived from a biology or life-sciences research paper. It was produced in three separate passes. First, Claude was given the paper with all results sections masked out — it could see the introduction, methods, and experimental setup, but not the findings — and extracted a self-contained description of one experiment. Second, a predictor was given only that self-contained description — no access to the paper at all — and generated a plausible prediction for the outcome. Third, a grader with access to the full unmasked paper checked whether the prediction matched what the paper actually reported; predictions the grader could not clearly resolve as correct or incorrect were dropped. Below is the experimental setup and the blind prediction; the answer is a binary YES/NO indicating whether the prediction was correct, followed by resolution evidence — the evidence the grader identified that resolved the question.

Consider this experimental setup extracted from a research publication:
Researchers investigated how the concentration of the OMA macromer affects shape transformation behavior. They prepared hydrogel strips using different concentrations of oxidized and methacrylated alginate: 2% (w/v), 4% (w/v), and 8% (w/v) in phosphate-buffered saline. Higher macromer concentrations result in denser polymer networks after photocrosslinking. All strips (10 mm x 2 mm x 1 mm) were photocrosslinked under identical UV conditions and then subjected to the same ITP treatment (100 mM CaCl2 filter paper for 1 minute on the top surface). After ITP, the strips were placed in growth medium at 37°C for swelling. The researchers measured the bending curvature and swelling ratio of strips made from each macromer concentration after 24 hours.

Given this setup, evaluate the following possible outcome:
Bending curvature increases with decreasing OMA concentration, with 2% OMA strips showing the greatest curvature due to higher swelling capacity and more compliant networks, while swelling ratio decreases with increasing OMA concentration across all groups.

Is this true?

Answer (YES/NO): YES